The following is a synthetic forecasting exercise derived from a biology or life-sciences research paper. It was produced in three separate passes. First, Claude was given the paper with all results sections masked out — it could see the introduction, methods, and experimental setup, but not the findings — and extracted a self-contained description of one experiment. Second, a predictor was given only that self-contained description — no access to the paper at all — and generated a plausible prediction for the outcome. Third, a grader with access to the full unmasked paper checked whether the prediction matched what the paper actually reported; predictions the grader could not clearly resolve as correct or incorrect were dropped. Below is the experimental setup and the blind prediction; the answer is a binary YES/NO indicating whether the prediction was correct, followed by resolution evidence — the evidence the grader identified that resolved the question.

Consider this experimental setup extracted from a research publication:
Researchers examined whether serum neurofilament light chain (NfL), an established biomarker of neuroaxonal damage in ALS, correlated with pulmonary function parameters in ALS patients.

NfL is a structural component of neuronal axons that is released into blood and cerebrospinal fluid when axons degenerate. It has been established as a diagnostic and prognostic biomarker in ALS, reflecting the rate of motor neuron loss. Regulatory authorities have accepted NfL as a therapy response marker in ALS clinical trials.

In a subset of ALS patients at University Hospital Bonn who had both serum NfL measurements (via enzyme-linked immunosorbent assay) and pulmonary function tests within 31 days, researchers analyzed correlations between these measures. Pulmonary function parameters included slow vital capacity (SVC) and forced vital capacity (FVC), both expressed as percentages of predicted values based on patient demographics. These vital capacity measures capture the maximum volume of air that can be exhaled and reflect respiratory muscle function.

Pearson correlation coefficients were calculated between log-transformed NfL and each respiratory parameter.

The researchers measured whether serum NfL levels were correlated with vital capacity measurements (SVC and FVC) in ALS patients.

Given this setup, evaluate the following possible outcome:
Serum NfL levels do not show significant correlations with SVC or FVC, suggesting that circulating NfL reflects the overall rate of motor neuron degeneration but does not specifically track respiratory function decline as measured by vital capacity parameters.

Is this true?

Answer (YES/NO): YES